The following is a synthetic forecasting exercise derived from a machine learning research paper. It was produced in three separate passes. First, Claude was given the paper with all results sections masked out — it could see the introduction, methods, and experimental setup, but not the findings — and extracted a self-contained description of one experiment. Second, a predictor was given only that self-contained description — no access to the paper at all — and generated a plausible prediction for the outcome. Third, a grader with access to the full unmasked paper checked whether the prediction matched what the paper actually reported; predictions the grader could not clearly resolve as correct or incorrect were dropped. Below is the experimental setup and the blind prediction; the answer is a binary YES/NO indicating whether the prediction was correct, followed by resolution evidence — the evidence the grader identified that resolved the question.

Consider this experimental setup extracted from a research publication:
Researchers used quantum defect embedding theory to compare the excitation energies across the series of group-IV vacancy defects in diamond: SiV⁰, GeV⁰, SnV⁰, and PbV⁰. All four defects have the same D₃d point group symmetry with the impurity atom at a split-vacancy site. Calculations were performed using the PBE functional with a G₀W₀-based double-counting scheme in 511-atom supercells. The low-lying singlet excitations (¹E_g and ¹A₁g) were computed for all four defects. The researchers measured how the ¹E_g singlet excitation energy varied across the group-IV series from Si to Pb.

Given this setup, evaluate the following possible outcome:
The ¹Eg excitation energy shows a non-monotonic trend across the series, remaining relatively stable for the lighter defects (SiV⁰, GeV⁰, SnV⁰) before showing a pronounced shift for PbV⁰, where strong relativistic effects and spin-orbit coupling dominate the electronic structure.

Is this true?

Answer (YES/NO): NO